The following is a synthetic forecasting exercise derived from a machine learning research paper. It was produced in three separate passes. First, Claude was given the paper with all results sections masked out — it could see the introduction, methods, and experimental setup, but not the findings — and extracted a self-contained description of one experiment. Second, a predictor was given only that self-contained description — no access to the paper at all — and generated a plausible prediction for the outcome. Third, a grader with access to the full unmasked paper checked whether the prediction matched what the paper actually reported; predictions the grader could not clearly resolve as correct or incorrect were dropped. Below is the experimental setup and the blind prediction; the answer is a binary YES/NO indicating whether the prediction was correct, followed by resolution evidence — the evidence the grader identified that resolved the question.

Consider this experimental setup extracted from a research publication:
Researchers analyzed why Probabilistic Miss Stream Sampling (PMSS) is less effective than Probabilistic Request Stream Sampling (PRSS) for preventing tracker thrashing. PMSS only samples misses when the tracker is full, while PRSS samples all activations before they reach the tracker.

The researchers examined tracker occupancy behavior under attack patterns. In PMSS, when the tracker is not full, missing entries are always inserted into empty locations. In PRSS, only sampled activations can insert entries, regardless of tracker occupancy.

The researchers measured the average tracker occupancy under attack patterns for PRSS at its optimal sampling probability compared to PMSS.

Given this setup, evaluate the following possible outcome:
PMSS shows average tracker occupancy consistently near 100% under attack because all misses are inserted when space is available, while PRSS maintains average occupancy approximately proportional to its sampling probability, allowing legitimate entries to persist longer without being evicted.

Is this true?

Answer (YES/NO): NO